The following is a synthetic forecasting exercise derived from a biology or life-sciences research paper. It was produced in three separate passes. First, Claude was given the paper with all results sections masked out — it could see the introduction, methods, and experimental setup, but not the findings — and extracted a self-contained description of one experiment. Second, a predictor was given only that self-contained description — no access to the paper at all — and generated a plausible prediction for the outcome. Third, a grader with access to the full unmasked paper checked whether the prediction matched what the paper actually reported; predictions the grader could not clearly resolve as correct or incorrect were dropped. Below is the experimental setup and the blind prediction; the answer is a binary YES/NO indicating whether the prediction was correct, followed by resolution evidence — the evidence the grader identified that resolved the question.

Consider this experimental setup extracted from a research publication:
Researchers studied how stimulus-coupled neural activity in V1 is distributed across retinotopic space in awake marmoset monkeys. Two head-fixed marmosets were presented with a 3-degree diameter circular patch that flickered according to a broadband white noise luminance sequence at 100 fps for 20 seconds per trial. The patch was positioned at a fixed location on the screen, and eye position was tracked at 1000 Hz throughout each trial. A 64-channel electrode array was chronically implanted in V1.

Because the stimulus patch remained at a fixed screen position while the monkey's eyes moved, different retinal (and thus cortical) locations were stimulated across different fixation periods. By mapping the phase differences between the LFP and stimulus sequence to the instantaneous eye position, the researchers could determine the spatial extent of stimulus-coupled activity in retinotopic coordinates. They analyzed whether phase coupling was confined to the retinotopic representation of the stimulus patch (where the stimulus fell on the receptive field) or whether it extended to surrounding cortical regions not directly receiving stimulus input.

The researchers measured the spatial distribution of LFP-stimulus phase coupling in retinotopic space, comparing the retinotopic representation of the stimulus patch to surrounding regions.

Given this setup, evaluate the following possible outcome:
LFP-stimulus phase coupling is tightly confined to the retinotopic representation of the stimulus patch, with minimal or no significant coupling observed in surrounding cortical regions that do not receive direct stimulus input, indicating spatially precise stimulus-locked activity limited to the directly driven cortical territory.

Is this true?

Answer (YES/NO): YES